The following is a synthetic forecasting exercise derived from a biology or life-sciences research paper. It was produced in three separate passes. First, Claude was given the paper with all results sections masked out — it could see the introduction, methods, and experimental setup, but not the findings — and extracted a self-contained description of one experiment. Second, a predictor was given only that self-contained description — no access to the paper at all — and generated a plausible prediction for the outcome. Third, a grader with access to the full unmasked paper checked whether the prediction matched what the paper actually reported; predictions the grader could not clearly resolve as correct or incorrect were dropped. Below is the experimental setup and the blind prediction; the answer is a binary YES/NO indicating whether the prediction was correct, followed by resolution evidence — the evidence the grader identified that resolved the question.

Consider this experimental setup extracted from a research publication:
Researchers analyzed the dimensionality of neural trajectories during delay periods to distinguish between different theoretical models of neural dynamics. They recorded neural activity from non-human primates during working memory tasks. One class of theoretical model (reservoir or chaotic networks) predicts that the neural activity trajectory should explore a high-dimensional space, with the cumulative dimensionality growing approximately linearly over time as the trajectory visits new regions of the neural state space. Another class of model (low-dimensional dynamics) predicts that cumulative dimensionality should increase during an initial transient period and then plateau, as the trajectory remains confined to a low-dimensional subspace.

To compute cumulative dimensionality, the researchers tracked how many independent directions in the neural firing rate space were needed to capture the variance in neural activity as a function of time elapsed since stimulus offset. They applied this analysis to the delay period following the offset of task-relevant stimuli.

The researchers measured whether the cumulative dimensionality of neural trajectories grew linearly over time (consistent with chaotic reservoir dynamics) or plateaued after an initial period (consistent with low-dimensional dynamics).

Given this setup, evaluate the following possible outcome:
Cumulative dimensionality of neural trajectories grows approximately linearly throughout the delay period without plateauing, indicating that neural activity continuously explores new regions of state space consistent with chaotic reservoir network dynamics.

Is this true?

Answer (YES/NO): NO